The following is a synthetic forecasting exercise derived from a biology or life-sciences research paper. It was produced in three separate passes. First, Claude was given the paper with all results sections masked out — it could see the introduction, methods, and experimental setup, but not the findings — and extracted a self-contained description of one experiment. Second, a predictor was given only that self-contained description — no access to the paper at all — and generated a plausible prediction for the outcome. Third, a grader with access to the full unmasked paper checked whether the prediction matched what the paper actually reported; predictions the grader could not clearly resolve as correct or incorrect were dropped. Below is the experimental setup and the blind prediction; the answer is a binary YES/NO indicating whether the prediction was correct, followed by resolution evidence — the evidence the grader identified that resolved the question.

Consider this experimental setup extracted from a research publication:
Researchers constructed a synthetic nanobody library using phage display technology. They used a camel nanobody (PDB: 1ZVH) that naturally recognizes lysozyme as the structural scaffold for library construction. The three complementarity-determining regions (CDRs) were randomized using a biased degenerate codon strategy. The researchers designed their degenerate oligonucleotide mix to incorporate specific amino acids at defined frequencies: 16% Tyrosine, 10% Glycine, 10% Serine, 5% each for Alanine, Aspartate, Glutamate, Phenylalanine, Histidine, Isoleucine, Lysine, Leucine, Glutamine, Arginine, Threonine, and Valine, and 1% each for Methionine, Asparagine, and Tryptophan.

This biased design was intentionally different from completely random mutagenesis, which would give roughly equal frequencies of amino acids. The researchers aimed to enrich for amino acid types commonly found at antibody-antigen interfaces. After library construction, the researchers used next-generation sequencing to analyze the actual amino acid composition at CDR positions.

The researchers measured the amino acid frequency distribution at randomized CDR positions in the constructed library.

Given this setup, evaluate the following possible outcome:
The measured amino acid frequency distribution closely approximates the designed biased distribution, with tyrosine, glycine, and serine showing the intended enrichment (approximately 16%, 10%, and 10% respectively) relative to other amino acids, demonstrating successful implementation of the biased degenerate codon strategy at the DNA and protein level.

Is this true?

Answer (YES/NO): YES